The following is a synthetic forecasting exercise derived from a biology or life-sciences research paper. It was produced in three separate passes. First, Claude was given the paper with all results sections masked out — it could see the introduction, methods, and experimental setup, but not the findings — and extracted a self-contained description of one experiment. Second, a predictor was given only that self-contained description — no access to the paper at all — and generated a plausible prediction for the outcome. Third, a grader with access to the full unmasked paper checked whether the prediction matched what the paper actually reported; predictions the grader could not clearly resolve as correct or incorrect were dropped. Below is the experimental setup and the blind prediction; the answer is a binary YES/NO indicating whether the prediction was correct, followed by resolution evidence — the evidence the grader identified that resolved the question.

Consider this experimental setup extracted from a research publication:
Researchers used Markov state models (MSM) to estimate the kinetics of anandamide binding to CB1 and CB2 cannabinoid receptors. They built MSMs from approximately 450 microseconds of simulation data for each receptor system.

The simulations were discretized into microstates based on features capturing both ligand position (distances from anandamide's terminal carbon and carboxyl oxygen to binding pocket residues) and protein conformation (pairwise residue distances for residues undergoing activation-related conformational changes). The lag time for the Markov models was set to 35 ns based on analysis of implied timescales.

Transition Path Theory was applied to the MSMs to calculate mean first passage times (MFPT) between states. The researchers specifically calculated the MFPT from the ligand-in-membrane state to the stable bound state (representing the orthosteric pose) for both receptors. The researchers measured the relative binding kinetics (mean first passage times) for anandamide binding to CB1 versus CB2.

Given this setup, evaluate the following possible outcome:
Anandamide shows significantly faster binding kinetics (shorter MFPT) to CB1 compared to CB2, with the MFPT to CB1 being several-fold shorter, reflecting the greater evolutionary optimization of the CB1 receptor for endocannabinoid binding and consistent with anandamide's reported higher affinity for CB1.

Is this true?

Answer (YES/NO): NO